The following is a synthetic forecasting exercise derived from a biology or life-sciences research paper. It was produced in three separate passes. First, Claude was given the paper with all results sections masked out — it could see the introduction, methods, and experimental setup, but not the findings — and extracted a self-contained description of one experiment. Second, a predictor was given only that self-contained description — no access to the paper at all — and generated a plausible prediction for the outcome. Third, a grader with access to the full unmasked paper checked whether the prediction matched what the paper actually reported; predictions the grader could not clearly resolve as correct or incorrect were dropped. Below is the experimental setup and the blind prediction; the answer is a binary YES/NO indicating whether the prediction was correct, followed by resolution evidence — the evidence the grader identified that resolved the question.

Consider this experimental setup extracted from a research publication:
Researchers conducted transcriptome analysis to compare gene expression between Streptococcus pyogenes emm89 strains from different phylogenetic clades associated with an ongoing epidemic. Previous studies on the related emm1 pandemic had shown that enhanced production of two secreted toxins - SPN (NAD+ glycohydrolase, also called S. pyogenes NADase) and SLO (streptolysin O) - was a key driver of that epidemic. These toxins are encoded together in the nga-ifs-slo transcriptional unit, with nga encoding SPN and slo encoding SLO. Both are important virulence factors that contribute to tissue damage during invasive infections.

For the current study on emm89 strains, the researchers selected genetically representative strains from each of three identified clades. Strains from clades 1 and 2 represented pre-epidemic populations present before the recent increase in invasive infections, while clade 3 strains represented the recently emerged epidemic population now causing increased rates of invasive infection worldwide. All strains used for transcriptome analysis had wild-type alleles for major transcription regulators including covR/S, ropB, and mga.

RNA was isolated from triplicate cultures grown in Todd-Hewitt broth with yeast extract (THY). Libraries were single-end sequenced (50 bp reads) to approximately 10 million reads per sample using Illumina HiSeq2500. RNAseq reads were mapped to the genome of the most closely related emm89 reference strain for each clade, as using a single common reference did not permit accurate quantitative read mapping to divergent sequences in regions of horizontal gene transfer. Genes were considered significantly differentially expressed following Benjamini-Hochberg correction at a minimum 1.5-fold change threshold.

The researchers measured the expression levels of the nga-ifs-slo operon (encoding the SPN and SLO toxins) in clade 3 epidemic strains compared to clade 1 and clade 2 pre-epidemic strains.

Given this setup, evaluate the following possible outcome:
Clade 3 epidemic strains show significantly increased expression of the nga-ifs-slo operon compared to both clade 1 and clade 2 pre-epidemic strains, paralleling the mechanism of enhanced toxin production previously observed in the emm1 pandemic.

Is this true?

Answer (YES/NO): YES